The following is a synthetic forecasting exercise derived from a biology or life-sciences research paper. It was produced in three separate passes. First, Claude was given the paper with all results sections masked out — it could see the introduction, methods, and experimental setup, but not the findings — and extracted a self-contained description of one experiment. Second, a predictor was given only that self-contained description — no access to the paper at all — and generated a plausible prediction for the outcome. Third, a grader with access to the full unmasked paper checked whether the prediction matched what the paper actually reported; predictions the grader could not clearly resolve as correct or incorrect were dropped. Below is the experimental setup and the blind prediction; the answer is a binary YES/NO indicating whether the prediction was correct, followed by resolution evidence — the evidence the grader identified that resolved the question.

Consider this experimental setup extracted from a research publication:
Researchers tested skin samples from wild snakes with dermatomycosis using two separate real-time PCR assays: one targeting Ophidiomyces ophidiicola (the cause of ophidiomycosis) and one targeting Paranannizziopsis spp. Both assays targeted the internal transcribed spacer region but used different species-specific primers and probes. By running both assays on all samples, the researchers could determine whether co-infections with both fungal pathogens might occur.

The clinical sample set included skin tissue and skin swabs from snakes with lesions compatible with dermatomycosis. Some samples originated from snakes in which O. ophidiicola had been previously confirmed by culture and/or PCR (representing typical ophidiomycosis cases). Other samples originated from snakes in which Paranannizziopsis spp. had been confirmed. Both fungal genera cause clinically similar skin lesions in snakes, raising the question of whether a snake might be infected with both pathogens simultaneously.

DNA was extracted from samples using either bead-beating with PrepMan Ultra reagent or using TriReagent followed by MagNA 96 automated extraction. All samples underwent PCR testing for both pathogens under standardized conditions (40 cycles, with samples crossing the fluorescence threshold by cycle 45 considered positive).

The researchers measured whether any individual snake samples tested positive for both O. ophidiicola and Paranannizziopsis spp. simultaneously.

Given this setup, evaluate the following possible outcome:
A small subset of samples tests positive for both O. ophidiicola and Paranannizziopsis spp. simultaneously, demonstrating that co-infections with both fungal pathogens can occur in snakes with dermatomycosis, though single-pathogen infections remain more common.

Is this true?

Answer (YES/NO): YES